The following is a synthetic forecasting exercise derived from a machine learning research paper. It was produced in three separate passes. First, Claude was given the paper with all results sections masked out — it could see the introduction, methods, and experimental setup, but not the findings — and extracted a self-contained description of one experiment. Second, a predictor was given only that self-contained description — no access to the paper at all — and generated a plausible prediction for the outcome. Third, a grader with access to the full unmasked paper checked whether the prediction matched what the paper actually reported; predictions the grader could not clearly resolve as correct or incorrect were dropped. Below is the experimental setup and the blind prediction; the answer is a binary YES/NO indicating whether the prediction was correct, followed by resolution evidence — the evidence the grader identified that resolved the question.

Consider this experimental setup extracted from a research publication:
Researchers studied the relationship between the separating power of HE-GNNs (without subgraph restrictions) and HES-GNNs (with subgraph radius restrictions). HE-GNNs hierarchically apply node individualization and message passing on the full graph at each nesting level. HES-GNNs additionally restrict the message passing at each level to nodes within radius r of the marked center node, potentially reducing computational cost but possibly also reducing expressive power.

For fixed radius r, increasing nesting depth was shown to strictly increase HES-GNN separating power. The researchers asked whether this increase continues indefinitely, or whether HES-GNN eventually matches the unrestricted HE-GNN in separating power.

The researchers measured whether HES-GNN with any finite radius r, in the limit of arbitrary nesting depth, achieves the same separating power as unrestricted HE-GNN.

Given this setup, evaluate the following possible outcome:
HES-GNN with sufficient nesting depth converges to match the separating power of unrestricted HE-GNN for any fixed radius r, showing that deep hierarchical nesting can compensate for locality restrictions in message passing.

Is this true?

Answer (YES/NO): NO